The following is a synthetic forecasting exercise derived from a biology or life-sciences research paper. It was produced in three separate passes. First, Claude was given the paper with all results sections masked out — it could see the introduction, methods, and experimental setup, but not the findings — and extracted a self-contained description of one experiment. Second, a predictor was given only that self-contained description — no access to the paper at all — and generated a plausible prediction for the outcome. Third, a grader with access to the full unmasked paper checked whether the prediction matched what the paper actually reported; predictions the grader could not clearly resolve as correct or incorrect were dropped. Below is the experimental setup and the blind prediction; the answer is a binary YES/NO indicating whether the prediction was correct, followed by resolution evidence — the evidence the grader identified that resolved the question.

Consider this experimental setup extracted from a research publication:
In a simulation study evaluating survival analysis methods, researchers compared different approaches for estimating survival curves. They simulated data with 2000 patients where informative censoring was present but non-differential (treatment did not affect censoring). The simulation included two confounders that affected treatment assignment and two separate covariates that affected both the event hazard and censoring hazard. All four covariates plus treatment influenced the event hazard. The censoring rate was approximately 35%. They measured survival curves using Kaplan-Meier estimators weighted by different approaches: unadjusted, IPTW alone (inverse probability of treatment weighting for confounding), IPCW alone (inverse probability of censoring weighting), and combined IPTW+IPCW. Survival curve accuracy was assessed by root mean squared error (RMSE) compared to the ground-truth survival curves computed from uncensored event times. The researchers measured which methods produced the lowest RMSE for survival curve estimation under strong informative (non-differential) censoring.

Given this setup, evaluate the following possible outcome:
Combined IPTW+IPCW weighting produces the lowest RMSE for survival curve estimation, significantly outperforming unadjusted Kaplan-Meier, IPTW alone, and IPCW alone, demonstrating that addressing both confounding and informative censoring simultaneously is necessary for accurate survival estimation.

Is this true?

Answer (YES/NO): NO